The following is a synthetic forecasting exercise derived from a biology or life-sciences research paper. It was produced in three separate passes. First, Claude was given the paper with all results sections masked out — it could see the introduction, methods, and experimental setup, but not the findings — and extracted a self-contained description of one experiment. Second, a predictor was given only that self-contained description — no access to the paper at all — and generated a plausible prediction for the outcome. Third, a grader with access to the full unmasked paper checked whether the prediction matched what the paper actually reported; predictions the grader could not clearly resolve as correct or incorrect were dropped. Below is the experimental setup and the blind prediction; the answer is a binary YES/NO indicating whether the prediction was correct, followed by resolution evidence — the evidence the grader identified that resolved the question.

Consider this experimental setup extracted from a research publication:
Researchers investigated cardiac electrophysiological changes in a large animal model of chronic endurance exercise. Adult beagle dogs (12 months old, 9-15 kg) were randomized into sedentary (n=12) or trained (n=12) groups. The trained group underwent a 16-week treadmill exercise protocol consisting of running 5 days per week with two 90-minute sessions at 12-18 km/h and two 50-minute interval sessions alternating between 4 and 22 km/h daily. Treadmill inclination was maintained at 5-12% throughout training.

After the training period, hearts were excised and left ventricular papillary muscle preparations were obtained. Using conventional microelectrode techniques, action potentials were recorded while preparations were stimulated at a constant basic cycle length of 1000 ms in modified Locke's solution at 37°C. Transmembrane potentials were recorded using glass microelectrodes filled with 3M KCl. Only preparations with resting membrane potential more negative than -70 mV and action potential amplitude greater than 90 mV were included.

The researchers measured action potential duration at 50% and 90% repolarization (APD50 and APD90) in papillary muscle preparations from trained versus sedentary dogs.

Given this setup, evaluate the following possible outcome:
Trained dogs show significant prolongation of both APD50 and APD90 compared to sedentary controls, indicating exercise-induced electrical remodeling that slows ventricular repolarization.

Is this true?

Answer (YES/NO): NO